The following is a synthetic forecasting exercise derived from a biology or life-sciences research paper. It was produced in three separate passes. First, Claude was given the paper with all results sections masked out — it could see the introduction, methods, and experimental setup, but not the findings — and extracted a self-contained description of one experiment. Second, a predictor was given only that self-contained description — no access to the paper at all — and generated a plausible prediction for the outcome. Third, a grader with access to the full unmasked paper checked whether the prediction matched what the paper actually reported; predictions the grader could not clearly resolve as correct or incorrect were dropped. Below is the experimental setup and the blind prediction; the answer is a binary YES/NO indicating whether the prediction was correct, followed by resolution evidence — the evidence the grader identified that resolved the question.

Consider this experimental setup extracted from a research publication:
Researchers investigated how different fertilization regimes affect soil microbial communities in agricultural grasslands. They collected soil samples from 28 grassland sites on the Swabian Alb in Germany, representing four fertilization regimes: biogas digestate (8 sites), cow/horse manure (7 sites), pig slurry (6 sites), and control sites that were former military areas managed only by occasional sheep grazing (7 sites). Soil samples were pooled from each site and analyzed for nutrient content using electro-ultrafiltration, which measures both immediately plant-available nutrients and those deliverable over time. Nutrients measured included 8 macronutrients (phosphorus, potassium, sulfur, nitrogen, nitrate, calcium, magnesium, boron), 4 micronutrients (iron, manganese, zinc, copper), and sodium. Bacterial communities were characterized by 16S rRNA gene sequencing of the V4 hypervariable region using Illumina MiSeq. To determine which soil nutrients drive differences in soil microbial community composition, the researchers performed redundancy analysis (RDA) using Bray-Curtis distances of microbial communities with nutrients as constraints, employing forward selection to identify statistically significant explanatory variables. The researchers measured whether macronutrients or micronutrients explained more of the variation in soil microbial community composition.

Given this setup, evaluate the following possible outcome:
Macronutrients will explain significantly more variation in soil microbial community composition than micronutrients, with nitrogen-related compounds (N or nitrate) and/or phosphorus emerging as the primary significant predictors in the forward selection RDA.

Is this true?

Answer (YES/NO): NO